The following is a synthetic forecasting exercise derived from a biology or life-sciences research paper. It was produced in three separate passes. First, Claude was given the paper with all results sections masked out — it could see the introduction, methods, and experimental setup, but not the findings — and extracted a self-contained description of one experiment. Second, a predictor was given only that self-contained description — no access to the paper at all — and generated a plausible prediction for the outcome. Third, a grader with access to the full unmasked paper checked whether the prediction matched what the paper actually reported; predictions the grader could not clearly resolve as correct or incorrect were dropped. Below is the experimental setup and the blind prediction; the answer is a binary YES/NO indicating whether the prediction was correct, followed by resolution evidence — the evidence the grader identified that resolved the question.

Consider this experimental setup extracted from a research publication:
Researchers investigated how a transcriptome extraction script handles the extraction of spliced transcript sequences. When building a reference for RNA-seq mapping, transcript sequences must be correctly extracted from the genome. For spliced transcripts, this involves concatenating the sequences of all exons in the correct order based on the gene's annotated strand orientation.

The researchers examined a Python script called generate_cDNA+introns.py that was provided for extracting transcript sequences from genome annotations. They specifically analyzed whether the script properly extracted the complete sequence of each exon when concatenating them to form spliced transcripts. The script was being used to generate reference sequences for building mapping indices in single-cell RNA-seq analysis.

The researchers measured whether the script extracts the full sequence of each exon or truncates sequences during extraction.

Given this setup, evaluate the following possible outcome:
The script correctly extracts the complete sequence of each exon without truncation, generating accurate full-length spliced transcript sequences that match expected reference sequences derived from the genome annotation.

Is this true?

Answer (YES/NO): NO